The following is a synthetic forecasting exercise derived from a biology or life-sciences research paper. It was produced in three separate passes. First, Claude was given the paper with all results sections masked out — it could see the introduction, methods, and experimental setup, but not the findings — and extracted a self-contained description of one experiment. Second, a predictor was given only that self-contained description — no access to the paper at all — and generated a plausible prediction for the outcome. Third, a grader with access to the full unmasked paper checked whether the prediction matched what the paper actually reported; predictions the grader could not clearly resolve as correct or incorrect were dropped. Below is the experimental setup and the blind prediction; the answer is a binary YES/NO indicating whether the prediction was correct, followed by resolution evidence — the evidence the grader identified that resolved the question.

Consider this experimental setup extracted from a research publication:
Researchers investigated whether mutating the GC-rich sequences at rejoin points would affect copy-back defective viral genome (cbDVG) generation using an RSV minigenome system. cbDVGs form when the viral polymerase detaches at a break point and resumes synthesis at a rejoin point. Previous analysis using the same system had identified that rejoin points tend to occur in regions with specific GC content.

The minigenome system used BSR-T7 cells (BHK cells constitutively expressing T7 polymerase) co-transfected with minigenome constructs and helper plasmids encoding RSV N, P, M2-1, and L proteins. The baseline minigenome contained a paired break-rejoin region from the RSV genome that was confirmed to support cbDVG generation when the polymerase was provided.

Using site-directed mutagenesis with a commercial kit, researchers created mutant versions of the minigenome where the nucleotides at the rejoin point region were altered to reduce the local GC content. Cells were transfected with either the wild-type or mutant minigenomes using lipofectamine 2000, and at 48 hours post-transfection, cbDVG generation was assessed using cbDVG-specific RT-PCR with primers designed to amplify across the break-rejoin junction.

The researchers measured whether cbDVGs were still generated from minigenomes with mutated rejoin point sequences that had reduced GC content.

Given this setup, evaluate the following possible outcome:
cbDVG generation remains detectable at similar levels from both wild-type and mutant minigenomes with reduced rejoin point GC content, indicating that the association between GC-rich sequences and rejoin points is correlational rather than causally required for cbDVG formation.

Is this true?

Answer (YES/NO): NO